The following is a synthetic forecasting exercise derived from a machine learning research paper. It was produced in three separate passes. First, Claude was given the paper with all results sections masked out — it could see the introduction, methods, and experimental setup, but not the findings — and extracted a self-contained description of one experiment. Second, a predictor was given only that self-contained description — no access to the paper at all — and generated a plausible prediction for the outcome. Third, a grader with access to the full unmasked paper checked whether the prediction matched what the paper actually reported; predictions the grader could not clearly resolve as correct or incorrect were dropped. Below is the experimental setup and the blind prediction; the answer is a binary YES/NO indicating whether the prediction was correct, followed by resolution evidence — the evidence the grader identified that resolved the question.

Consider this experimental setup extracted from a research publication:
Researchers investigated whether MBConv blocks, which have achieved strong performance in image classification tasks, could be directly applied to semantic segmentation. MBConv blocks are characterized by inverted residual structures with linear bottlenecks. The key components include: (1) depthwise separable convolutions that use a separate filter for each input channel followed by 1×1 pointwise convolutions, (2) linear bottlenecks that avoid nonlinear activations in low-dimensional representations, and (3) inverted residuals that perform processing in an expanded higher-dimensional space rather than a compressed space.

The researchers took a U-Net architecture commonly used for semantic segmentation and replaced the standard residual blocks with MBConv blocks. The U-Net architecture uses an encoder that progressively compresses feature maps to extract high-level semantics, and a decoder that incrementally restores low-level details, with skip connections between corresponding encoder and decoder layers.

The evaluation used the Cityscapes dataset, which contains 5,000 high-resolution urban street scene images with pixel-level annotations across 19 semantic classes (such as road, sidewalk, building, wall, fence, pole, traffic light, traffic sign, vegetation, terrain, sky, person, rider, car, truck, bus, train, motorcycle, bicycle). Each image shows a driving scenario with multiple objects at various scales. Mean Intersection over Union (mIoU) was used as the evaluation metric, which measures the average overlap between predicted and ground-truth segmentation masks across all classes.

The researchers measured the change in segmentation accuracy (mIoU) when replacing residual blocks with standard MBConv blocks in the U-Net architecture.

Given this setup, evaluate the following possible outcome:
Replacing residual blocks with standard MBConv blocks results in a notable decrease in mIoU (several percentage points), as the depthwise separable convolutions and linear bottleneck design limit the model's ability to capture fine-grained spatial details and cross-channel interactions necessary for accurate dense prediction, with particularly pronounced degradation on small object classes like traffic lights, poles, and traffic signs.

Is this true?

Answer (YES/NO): NO